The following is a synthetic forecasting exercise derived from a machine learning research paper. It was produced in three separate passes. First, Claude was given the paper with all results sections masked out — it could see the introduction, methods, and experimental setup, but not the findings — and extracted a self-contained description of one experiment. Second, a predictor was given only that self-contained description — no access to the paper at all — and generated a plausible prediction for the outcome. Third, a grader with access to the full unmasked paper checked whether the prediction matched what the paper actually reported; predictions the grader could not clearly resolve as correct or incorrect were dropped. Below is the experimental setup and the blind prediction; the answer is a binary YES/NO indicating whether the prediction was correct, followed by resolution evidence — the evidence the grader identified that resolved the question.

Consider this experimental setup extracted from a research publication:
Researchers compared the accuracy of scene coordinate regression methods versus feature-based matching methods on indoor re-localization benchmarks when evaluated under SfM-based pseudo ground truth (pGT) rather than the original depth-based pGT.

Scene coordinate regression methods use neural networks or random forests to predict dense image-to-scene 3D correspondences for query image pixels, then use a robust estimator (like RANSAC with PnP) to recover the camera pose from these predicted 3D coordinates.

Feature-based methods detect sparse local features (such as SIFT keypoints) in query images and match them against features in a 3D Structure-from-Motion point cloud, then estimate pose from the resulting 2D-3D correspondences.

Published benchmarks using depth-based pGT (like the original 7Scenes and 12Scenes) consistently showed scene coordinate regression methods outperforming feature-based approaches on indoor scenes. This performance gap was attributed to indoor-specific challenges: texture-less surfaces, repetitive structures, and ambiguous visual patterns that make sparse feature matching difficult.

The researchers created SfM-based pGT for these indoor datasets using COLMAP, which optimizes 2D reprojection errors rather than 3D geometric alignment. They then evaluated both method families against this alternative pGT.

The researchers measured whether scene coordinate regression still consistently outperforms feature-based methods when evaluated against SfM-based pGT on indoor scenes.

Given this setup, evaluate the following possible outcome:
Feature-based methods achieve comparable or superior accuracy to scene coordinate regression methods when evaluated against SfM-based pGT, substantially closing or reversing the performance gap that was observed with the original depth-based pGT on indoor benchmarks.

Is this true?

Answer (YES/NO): YES